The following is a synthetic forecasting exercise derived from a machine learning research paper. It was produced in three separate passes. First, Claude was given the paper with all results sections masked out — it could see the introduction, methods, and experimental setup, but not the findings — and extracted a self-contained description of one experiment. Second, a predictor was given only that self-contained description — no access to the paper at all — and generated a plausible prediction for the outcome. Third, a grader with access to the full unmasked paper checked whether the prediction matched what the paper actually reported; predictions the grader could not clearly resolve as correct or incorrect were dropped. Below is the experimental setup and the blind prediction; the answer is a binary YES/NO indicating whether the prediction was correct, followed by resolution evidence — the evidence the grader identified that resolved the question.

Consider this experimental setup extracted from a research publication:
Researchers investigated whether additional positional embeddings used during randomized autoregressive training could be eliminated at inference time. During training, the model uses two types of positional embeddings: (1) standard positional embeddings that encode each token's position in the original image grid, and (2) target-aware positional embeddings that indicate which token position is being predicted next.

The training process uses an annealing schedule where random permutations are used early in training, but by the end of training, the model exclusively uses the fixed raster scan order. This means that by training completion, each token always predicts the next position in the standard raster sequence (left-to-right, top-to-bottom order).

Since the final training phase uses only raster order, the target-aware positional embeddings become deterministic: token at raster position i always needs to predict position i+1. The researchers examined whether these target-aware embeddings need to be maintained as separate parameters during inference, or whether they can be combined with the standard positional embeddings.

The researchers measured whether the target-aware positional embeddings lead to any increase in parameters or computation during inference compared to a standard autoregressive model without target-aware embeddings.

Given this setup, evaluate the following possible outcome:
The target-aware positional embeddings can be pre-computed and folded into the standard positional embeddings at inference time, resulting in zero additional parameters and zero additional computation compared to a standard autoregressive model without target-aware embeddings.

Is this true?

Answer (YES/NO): YES